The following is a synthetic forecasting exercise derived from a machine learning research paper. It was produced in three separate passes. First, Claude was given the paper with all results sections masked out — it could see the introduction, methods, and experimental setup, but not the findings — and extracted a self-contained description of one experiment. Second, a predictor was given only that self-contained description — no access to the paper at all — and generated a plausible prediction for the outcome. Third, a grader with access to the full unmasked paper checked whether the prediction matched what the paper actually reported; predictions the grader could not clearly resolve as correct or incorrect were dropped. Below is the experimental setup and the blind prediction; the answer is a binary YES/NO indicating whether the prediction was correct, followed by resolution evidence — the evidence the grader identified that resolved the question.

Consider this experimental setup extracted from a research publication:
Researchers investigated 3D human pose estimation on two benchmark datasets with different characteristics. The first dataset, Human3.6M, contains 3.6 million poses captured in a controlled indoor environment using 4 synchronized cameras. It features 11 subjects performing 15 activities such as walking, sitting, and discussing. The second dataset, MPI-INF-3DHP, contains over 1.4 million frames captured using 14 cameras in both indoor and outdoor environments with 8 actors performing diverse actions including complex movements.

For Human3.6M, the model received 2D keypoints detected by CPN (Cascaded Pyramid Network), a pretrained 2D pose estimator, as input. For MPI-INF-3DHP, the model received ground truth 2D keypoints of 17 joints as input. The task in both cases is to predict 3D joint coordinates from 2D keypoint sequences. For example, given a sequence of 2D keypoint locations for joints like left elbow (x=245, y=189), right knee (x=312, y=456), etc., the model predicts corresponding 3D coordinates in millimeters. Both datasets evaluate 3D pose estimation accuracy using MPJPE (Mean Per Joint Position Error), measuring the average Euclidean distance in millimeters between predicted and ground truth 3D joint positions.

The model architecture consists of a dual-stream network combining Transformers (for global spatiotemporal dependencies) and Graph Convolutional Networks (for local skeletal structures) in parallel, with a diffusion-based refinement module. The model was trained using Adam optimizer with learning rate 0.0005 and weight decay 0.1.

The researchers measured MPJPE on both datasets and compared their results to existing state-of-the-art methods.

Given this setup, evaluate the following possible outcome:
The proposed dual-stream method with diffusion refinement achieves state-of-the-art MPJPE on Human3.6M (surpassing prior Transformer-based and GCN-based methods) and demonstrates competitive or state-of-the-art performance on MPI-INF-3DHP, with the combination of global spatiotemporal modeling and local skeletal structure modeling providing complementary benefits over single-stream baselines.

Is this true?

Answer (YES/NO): NO